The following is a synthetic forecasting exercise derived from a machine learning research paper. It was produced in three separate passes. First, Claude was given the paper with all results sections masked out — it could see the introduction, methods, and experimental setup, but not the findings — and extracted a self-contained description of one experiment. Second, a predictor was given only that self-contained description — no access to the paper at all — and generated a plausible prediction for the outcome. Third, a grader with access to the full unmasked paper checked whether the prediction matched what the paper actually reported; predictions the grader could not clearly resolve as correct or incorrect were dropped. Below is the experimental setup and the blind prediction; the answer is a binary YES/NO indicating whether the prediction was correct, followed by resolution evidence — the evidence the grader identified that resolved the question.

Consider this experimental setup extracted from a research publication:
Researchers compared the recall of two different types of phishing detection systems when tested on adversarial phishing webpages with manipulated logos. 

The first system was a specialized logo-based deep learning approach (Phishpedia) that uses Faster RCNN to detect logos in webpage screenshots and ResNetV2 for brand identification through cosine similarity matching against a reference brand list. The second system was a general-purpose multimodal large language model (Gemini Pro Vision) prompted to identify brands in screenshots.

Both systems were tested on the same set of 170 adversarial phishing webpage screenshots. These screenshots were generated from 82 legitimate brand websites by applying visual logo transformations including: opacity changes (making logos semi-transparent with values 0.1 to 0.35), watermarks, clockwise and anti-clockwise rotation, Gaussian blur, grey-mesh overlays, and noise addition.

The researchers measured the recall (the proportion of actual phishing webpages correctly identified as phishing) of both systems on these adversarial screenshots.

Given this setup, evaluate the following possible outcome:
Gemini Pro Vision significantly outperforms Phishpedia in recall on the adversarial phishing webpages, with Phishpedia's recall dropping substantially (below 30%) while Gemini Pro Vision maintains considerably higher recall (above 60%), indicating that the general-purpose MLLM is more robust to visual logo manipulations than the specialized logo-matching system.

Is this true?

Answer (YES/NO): NO